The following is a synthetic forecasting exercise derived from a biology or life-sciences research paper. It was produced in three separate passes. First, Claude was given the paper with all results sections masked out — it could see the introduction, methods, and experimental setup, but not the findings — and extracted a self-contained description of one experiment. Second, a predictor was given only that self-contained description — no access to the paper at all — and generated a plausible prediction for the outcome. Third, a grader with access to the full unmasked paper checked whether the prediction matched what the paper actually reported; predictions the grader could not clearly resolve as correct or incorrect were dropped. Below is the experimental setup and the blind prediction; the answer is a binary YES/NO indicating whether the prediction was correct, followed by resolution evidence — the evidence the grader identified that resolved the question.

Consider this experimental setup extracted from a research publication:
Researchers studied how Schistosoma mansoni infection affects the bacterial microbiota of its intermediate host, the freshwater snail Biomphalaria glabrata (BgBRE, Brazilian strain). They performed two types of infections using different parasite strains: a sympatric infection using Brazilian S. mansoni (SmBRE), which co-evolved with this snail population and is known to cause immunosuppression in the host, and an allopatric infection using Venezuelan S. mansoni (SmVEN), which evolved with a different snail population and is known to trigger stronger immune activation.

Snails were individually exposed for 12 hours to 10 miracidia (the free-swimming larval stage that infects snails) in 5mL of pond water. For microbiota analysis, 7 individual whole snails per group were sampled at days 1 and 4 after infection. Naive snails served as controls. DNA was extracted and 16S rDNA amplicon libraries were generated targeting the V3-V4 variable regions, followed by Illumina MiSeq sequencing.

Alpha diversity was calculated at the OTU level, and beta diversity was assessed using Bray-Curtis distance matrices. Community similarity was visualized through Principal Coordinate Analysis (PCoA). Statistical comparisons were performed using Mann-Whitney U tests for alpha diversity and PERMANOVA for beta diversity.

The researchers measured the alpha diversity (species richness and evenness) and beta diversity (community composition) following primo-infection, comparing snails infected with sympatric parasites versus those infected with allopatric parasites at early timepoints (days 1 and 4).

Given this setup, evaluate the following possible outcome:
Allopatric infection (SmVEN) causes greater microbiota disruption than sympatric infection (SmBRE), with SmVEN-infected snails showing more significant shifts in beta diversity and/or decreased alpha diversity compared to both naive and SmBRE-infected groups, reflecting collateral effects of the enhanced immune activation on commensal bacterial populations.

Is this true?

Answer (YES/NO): NO